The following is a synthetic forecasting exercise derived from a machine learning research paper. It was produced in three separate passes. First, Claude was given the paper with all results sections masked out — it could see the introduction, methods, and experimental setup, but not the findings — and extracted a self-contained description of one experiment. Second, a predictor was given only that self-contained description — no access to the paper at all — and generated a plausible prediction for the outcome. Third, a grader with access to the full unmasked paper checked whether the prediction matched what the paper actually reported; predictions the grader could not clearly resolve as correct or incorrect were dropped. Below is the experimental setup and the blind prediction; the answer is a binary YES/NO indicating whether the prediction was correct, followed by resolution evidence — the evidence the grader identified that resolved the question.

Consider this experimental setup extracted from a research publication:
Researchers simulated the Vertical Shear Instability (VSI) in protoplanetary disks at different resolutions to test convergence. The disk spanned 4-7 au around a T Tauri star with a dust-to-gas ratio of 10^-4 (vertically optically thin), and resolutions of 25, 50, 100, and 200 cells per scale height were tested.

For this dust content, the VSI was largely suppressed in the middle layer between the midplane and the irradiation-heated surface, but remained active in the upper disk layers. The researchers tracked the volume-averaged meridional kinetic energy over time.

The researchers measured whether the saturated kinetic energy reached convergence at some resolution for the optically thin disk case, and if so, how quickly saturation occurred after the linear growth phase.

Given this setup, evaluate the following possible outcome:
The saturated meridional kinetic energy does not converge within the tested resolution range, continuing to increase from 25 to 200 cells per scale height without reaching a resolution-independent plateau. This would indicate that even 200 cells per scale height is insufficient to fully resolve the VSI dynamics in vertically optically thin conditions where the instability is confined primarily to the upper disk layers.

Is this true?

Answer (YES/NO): NO